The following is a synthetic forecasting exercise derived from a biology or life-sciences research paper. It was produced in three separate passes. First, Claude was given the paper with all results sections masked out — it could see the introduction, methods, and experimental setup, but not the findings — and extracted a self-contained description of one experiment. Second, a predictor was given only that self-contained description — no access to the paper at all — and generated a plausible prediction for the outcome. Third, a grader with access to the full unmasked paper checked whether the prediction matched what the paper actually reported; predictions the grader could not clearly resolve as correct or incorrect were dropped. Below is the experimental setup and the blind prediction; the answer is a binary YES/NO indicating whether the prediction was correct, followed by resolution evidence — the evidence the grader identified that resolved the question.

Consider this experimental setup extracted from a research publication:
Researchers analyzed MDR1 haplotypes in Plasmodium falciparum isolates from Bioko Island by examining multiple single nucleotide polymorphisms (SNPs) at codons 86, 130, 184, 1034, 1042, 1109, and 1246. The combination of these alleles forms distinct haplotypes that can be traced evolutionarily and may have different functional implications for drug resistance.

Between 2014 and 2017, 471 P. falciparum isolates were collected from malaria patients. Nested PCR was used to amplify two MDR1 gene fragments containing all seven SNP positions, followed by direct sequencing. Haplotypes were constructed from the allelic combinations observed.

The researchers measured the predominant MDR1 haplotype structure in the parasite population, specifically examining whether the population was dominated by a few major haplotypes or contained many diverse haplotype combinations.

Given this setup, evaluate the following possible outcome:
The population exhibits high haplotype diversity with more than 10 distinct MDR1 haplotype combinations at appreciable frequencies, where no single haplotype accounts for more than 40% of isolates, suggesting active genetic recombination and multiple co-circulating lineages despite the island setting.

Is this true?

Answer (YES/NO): NO